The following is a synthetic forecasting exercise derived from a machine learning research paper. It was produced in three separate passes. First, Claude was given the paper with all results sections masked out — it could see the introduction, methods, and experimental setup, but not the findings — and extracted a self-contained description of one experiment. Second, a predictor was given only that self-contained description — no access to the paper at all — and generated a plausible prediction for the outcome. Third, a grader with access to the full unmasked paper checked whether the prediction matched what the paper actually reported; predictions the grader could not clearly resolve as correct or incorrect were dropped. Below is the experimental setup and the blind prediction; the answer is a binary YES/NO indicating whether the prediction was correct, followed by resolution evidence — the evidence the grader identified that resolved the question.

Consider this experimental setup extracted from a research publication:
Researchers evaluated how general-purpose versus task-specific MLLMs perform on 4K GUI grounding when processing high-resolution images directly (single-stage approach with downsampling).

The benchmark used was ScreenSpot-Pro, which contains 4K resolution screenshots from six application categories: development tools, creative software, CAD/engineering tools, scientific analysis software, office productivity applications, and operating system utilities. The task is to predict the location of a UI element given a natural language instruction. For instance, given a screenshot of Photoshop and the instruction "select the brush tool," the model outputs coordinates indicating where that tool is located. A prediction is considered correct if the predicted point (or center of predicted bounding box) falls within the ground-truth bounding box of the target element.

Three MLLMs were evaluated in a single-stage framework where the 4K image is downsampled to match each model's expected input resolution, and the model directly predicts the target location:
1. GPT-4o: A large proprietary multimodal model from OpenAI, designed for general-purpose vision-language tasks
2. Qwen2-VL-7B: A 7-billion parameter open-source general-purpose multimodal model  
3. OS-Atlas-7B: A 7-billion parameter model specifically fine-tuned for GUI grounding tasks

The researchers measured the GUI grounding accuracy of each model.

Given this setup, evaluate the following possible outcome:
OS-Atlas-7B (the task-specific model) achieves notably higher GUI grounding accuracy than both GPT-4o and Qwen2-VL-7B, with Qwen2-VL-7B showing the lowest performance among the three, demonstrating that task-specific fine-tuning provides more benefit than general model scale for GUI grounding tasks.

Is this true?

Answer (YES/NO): NO